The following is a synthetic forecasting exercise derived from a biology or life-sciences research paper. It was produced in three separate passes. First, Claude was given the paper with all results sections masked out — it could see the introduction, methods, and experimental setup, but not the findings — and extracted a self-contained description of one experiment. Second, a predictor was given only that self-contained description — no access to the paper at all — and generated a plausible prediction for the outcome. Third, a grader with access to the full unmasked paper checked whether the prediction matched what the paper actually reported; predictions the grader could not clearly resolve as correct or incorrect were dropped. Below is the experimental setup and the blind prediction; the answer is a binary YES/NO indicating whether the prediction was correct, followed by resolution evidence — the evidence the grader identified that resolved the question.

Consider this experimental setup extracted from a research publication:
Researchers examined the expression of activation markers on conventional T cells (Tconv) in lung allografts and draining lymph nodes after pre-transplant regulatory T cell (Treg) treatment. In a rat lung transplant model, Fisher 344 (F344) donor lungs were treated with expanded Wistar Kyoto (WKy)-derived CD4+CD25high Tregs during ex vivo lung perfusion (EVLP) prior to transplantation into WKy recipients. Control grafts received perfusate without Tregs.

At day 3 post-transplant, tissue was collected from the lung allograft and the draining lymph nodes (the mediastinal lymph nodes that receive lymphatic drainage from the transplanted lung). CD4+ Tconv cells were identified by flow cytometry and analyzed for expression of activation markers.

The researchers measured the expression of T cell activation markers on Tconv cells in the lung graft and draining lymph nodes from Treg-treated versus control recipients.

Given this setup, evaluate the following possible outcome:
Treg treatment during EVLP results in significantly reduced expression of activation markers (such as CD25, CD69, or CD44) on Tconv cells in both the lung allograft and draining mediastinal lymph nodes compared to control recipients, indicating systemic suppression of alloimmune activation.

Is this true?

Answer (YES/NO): YES